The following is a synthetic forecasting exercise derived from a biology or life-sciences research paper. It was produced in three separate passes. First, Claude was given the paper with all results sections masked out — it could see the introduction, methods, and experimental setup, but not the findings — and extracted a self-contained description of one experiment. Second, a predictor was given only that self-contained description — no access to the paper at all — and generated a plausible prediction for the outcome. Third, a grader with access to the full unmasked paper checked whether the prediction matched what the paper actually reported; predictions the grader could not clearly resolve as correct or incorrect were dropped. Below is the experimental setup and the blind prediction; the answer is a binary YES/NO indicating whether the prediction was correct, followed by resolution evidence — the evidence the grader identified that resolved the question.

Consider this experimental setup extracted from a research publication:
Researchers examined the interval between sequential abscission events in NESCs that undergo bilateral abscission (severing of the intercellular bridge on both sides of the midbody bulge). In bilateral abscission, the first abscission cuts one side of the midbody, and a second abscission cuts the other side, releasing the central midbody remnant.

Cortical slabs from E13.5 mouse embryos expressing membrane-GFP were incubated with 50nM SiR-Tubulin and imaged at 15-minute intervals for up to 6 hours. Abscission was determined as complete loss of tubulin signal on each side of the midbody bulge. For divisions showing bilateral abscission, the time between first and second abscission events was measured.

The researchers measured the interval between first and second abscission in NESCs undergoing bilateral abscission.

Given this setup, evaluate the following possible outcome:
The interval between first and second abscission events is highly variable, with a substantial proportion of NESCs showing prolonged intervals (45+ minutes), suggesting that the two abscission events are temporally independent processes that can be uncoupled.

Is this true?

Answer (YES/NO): NO